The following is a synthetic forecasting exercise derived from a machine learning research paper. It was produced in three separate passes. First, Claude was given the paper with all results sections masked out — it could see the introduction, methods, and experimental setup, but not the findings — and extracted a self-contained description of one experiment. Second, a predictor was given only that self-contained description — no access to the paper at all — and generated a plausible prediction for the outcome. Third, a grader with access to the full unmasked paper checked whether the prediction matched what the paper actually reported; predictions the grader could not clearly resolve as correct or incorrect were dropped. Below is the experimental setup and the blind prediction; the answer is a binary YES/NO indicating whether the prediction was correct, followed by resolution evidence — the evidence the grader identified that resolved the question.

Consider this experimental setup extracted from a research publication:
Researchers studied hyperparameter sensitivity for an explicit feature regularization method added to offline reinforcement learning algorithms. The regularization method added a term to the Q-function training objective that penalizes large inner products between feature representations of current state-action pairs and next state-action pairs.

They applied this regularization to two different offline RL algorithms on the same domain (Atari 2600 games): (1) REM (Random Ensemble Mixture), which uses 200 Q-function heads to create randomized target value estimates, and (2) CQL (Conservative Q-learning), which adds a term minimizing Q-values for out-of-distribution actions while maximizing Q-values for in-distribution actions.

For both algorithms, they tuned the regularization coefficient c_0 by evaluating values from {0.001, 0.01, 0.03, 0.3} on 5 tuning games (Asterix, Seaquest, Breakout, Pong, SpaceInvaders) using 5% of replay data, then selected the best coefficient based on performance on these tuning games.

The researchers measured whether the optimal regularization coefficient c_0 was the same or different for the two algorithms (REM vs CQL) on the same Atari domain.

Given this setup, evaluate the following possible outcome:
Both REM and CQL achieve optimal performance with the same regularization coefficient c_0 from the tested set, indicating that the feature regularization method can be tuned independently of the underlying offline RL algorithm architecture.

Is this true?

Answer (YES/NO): NO